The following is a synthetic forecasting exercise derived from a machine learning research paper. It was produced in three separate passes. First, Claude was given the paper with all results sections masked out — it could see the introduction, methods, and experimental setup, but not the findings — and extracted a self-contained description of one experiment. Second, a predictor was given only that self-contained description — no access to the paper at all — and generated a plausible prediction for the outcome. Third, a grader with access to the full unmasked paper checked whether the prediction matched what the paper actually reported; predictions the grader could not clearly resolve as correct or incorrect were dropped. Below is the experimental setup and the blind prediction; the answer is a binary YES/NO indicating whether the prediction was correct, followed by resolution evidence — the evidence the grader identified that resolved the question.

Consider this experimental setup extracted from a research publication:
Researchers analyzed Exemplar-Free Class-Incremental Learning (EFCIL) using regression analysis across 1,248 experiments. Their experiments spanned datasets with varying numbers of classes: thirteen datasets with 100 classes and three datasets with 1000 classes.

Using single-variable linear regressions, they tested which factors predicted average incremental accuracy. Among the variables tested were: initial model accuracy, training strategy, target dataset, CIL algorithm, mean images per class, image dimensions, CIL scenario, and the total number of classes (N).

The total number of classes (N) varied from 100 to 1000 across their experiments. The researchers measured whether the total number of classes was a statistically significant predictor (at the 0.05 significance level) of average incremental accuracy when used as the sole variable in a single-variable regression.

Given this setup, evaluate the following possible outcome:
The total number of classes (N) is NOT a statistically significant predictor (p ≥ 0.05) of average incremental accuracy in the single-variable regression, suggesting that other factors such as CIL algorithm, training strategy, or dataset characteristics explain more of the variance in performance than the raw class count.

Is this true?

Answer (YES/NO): YES